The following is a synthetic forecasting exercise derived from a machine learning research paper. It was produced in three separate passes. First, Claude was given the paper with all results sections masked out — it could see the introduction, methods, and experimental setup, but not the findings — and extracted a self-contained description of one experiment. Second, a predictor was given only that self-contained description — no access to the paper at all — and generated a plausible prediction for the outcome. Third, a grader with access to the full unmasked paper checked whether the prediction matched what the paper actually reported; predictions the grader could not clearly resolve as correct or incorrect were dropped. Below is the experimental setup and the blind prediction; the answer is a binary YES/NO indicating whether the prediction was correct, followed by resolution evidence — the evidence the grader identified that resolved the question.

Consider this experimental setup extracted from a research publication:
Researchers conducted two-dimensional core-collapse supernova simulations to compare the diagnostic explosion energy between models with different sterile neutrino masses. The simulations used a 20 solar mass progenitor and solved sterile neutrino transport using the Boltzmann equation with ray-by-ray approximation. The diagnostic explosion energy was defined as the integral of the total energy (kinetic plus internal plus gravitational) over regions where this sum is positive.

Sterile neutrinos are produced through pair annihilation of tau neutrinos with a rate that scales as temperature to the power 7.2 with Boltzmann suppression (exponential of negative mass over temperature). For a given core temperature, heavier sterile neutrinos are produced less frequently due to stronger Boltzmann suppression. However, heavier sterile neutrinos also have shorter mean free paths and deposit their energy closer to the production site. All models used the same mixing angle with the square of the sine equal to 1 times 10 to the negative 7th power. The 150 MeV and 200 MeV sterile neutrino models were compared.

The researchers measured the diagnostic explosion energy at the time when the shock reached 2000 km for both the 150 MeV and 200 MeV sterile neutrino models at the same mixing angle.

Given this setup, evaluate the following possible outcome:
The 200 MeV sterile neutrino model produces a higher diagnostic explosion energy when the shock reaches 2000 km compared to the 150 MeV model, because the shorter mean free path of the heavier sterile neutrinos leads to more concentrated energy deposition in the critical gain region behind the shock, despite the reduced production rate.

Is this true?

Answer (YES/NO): YES